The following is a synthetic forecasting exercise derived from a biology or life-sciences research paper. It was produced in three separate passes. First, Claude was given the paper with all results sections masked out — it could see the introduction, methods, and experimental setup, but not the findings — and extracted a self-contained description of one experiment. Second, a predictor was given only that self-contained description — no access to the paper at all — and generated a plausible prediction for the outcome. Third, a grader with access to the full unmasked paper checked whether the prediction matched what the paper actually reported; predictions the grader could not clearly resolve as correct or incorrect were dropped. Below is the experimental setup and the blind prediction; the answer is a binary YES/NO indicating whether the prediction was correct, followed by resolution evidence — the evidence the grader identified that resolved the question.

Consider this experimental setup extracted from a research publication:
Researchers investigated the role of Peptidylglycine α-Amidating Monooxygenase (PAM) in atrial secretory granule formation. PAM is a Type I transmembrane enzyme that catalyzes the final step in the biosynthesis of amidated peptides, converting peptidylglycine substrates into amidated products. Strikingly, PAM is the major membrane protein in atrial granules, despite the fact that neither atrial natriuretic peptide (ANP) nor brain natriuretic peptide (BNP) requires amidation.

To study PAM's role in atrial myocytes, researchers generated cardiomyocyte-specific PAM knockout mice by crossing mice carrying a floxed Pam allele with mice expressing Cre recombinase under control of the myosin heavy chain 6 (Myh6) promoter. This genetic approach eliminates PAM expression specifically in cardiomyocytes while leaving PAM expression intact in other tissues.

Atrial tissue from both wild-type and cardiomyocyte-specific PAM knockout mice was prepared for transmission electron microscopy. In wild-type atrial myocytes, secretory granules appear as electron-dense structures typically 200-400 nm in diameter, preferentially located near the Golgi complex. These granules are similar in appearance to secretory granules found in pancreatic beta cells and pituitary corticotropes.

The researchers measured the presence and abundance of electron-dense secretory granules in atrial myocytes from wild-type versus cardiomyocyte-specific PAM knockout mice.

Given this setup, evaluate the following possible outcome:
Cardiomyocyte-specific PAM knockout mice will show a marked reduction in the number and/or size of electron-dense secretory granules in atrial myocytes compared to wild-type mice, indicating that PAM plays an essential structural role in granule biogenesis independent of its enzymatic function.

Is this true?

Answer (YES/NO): YES